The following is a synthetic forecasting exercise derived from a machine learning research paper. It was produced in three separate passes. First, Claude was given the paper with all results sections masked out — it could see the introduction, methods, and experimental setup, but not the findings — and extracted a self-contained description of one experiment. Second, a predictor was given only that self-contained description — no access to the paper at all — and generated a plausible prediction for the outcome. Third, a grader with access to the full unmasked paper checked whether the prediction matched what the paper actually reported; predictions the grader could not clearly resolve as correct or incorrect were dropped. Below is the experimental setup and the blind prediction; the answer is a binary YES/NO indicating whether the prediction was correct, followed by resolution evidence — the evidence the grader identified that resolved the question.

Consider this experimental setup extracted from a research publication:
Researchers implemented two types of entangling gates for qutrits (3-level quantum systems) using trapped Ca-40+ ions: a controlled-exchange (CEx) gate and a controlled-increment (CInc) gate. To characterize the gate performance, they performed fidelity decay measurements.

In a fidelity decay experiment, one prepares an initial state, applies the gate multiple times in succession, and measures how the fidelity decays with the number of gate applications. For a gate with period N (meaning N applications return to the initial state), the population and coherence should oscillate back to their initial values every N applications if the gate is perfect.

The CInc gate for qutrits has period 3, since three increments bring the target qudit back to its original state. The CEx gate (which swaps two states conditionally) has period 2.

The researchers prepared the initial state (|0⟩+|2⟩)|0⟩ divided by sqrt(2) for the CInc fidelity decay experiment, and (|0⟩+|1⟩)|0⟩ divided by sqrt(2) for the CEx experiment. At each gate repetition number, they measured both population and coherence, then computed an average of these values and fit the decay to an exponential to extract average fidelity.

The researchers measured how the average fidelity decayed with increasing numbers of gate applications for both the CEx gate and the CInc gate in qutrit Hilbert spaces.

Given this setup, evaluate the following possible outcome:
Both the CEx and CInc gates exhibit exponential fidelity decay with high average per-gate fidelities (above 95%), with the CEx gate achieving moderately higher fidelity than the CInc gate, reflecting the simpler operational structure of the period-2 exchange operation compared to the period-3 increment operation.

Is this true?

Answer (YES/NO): NO